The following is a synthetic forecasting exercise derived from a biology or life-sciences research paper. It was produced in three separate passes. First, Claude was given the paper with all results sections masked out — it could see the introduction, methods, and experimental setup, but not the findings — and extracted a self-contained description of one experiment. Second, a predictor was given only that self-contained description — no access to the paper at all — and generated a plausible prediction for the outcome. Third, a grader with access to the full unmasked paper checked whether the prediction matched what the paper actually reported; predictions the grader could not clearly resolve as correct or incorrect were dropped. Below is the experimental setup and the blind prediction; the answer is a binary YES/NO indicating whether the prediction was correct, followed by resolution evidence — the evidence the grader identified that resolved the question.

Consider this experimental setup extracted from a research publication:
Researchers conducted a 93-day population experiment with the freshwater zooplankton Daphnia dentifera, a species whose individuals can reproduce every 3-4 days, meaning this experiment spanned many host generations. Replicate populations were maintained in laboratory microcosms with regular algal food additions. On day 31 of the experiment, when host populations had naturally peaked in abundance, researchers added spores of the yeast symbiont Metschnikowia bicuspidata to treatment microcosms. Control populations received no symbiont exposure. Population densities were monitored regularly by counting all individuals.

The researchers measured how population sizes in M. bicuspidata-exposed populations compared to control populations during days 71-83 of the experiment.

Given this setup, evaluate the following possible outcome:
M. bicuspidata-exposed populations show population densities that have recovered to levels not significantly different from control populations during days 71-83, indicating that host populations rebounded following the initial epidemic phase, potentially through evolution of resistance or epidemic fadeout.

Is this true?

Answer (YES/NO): NO